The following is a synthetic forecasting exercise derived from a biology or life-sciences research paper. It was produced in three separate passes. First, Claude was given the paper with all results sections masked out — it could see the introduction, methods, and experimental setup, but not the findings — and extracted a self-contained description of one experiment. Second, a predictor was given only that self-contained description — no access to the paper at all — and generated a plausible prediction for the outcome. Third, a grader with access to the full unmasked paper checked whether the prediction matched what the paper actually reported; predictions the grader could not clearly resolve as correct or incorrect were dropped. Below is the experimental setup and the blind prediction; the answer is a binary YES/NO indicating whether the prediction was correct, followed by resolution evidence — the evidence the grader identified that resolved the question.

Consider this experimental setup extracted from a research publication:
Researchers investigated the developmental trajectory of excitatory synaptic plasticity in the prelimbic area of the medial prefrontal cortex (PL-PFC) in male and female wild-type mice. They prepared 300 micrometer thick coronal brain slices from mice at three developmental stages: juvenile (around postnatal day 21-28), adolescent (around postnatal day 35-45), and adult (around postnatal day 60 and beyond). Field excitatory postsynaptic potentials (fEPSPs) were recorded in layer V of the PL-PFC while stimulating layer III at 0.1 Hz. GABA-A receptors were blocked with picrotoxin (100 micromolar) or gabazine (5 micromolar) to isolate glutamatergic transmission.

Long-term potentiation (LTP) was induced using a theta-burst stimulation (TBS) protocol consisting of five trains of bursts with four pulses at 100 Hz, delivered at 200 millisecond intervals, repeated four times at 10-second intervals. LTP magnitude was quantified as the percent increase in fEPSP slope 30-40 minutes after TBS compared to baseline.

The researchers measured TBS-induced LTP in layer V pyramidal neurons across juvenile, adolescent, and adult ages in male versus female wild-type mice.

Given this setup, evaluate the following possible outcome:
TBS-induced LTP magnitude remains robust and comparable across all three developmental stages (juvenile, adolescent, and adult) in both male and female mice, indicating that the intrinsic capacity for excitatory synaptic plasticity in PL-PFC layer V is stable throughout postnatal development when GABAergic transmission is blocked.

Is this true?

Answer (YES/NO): NO